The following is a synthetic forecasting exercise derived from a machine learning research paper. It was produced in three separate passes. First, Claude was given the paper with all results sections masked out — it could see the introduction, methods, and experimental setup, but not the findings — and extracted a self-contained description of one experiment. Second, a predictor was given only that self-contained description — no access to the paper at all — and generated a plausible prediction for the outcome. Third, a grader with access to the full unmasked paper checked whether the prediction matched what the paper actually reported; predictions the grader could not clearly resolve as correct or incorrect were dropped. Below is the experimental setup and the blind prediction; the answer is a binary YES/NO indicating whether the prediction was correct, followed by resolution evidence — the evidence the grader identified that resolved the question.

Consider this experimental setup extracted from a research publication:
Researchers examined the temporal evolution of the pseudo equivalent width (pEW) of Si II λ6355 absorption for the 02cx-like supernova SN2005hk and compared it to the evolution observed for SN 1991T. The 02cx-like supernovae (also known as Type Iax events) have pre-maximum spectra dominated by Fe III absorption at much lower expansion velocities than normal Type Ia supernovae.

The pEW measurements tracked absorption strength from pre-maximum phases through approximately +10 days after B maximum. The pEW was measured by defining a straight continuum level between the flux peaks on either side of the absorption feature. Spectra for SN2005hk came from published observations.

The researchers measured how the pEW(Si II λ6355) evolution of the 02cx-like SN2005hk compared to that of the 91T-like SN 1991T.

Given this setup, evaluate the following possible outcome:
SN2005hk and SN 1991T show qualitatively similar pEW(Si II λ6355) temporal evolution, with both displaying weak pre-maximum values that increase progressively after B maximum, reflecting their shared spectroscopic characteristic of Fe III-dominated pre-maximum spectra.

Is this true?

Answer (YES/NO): YES